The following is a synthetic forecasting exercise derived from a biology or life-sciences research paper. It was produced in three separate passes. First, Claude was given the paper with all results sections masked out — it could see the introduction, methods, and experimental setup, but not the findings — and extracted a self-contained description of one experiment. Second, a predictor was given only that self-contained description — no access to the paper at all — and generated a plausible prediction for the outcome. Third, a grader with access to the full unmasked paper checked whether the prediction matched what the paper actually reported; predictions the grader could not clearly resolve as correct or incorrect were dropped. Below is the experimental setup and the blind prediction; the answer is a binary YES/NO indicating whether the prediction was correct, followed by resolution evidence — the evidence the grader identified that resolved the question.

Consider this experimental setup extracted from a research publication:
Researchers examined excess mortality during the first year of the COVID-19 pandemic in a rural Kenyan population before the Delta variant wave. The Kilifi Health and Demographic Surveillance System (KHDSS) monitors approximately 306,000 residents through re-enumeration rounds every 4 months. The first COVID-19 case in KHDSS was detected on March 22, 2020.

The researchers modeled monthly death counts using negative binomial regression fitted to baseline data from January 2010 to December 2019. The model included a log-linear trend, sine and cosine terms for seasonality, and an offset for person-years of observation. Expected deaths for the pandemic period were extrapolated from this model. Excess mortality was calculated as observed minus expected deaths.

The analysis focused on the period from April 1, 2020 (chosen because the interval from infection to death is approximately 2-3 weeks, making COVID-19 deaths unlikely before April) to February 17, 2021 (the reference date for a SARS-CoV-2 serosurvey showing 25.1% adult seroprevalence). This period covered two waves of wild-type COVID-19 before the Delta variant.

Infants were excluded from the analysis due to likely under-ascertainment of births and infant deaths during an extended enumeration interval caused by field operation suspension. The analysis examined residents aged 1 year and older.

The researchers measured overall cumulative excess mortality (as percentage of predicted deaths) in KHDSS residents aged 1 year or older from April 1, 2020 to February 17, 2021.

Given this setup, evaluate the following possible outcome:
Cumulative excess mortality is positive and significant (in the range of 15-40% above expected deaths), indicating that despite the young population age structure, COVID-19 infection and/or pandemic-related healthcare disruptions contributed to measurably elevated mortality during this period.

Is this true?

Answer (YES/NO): NO